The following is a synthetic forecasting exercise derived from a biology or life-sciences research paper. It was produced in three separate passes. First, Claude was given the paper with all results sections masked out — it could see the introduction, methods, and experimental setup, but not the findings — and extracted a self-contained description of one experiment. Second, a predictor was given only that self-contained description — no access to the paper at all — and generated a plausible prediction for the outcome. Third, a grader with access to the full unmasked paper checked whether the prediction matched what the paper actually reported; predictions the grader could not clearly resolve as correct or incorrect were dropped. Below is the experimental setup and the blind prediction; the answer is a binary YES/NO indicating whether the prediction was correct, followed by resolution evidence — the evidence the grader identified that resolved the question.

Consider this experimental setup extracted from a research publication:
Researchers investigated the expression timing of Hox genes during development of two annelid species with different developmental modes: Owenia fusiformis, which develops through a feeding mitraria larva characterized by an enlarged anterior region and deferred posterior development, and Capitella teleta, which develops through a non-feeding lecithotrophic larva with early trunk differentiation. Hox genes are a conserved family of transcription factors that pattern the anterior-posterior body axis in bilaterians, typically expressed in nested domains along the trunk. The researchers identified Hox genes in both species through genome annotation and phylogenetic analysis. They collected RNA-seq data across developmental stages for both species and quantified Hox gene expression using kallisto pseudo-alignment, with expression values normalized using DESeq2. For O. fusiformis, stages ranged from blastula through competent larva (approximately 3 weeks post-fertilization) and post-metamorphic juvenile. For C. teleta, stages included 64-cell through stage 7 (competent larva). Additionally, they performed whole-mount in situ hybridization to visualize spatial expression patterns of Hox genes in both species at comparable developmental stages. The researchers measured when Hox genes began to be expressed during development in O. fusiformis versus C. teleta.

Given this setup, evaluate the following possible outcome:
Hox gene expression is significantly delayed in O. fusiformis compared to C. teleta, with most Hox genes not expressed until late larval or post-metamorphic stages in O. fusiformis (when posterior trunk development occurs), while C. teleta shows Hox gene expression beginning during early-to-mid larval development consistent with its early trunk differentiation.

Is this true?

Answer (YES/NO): YES